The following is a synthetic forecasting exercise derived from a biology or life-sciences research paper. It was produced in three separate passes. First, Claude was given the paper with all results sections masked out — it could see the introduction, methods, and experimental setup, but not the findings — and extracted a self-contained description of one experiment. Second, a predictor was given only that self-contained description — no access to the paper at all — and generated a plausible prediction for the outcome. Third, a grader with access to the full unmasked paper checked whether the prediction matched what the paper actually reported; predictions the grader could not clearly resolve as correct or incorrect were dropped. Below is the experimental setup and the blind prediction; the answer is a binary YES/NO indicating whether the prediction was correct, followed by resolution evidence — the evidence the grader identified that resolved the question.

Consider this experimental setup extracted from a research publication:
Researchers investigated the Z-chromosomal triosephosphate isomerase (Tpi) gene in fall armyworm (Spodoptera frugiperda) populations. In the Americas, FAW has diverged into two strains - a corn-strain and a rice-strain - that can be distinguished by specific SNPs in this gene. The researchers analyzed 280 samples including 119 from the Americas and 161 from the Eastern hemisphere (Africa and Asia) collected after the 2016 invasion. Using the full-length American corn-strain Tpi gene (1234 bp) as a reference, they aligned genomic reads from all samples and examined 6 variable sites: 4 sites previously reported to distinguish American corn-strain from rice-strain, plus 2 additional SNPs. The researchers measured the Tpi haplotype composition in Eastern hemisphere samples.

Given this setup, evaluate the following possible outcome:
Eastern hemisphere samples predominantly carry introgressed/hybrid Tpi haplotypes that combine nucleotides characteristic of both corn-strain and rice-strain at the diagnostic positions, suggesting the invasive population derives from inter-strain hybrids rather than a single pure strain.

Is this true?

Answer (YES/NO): NO